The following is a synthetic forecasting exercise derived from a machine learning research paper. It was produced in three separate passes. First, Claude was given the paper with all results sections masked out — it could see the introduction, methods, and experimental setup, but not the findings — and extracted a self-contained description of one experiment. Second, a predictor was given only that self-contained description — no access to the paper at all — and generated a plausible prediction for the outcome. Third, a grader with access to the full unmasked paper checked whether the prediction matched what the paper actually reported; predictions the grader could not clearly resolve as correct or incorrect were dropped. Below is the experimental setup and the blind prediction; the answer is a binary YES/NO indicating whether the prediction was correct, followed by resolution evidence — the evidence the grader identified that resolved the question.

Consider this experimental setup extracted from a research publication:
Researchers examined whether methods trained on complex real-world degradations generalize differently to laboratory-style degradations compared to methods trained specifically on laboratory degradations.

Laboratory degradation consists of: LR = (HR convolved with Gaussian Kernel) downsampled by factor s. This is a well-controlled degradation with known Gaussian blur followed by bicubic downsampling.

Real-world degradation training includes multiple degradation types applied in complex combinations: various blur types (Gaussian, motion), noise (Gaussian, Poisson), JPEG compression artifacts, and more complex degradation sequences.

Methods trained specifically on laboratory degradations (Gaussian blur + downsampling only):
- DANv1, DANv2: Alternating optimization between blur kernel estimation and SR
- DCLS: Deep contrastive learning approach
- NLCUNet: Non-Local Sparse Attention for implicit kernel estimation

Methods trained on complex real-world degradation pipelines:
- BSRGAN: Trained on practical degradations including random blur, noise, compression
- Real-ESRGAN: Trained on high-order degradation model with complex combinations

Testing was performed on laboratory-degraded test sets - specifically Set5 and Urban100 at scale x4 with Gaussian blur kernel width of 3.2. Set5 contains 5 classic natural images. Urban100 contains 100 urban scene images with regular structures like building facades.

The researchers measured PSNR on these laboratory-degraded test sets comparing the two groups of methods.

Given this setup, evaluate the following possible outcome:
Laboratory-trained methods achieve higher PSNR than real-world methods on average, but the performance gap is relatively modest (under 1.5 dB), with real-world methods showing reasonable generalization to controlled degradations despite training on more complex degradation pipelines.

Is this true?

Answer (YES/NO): NO